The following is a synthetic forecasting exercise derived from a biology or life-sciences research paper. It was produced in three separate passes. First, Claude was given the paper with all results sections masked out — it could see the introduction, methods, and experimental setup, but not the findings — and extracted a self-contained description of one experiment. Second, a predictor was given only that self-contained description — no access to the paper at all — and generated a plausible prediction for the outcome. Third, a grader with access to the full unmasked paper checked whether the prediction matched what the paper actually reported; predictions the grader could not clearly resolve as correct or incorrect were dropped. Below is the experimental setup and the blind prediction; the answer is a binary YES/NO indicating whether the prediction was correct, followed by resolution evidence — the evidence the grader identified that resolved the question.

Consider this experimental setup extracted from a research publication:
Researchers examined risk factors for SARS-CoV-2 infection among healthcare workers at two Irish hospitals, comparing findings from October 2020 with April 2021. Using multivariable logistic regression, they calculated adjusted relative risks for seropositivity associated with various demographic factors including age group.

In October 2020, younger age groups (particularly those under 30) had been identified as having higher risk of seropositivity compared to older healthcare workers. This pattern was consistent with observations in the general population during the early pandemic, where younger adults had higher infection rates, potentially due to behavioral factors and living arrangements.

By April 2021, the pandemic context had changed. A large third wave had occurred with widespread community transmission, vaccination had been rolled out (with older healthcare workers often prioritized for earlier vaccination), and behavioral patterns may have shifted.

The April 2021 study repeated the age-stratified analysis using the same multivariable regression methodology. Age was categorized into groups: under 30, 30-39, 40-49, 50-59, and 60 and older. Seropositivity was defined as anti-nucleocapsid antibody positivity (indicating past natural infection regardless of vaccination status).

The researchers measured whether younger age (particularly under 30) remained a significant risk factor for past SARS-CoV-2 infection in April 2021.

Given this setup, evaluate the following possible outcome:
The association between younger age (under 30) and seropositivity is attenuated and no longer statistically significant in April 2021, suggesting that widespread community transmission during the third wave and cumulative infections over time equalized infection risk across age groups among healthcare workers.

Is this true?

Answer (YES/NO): NO